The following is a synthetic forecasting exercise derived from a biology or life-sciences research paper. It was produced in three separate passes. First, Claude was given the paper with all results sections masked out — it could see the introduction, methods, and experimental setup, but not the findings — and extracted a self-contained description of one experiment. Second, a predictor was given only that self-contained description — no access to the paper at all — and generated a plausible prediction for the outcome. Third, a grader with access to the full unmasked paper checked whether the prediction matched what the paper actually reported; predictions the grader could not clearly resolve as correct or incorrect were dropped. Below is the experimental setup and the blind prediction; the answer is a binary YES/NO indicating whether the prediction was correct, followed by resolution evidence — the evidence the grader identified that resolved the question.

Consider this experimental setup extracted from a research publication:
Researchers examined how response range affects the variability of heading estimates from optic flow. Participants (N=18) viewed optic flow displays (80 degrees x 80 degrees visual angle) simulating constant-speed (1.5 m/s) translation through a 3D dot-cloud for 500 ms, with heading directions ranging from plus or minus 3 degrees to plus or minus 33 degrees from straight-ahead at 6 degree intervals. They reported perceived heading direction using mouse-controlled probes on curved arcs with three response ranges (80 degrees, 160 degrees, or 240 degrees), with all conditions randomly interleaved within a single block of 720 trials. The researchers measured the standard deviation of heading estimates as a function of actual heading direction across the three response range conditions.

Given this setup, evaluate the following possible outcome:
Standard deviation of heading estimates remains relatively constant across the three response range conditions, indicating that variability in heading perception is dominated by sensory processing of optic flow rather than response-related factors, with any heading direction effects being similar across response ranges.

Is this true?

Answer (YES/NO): NO